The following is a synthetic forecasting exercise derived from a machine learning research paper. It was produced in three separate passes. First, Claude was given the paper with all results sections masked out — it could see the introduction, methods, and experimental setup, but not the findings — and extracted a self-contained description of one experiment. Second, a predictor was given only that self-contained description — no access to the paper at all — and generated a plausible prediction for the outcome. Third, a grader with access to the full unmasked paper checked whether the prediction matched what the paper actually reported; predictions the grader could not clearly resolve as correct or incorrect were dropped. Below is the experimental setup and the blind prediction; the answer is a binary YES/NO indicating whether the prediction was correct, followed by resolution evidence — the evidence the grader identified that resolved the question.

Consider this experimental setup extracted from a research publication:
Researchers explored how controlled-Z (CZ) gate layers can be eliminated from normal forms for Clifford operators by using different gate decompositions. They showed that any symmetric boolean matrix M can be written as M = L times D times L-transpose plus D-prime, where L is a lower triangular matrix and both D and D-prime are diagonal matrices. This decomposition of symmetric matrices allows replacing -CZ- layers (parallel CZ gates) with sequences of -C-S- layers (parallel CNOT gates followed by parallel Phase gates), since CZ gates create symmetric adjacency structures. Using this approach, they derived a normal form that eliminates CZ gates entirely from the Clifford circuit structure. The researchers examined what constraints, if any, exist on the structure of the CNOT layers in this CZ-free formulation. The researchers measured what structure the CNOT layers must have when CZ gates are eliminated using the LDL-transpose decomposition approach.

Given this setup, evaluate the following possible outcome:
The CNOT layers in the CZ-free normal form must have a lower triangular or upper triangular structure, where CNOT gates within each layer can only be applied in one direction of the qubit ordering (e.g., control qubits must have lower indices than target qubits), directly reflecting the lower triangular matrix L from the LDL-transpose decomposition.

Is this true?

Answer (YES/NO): YES